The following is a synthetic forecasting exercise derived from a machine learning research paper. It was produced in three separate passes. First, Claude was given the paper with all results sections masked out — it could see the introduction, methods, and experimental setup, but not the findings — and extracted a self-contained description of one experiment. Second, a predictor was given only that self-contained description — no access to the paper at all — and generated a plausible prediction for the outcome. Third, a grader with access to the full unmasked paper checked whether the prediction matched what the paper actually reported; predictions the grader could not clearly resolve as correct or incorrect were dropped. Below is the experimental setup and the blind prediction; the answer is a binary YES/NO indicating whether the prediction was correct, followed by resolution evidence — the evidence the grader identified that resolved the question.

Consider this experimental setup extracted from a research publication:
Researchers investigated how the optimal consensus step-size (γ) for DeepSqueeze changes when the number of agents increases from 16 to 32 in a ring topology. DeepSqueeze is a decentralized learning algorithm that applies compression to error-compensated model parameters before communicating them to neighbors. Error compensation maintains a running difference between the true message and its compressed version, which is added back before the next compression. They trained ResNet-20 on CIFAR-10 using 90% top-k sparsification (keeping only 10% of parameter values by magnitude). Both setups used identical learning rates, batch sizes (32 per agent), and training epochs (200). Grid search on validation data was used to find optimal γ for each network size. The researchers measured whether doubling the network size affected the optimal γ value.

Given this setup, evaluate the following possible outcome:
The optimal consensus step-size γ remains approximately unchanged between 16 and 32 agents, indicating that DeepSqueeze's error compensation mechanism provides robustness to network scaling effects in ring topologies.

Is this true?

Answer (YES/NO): NO